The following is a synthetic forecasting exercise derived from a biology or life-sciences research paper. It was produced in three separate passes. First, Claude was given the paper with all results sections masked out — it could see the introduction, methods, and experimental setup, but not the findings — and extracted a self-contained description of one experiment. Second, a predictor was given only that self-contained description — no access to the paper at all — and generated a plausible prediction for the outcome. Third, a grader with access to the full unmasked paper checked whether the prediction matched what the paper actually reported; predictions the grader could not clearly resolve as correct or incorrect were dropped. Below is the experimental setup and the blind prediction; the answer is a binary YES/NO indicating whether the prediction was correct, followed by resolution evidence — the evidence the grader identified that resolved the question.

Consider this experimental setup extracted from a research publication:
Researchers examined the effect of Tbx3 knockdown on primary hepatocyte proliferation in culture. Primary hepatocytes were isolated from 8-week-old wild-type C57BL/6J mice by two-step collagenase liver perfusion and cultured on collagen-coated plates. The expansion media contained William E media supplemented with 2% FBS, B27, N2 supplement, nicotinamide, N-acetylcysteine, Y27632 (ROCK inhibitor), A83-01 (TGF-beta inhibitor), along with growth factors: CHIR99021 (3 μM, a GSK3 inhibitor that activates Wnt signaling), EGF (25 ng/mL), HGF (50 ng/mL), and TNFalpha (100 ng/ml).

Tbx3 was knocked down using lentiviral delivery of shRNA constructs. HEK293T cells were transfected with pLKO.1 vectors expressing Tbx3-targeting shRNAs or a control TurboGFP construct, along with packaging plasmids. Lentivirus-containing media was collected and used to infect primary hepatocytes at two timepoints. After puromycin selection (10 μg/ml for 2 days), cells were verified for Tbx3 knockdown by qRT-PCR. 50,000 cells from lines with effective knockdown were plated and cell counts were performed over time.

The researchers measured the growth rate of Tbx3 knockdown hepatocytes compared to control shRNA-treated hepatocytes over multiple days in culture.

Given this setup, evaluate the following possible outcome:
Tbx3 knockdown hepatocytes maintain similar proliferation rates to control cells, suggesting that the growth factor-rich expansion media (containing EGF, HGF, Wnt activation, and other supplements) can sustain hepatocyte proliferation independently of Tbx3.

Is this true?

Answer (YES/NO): NO